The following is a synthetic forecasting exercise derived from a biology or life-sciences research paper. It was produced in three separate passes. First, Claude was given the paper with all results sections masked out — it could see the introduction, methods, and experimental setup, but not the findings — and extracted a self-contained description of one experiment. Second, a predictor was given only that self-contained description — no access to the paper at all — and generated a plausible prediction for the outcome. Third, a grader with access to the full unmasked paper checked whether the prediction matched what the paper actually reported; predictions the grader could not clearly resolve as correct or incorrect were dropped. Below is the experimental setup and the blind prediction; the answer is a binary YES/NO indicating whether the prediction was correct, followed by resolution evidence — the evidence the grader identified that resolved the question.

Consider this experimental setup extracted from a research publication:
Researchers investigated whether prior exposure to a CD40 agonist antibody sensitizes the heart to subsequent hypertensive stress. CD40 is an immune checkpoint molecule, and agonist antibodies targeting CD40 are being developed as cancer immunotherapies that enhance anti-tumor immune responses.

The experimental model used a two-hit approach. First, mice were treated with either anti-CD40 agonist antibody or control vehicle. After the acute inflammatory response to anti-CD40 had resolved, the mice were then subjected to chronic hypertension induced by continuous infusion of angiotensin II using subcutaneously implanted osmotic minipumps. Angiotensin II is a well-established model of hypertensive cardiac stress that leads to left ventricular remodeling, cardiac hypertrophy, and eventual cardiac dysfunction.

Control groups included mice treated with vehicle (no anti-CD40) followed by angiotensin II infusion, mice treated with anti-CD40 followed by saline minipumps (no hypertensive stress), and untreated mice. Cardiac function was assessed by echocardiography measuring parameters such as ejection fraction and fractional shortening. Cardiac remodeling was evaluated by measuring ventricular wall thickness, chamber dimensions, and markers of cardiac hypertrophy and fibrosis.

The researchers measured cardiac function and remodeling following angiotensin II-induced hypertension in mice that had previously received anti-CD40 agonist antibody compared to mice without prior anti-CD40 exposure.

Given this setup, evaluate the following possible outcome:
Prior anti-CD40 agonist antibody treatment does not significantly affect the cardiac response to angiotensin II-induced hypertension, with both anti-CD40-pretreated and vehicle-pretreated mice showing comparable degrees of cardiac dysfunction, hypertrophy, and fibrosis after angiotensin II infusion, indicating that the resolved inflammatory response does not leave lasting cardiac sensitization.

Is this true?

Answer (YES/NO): NO